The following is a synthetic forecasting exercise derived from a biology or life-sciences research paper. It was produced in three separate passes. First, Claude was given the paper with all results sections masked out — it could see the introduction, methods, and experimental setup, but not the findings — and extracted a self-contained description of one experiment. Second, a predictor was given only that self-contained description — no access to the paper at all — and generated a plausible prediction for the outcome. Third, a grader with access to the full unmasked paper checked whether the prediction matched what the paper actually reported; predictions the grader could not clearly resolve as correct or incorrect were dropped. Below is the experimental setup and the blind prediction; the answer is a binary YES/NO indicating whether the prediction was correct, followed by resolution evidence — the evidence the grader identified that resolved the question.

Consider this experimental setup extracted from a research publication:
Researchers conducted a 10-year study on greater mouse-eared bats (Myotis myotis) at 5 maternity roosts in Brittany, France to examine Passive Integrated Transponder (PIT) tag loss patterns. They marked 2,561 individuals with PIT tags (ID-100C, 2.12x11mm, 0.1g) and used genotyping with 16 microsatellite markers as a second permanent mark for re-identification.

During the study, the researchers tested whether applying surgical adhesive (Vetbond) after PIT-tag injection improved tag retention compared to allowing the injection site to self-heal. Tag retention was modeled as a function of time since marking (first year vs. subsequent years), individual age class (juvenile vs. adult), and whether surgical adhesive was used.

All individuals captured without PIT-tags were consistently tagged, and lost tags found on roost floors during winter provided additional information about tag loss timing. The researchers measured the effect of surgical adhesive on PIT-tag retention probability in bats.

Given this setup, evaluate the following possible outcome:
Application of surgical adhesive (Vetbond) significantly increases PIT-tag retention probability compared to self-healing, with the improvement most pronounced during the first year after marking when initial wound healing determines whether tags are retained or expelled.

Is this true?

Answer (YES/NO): NO